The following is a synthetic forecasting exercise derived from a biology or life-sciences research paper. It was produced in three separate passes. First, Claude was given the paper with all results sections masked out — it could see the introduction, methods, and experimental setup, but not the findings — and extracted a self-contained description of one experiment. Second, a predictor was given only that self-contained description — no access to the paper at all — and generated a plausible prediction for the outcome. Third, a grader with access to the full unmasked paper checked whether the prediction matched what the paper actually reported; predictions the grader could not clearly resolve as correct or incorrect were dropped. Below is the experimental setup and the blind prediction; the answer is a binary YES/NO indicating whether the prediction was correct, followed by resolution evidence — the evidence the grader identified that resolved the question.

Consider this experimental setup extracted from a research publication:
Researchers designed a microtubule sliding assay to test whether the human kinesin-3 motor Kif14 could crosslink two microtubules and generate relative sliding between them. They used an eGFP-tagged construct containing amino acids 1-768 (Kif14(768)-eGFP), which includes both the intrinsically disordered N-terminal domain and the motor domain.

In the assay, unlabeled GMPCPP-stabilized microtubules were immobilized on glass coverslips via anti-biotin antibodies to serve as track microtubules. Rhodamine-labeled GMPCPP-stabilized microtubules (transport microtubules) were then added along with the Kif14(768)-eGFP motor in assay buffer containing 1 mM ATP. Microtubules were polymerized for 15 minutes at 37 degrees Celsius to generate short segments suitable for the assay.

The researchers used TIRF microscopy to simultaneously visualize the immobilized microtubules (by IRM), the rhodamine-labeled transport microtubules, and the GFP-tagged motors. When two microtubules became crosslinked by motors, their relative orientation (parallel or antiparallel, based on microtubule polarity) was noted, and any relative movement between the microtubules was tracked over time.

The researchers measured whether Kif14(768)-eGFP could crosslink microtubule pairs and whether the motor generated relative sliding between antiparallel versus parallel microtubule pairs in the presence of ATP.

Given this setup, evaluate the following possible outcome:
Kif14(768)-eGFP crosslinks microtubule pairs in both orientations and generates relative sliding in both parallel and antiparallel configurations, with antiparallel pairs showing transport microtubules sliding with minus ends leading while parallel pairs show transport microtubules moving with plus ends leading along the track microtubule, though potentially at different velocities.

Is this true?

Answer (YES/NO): NO